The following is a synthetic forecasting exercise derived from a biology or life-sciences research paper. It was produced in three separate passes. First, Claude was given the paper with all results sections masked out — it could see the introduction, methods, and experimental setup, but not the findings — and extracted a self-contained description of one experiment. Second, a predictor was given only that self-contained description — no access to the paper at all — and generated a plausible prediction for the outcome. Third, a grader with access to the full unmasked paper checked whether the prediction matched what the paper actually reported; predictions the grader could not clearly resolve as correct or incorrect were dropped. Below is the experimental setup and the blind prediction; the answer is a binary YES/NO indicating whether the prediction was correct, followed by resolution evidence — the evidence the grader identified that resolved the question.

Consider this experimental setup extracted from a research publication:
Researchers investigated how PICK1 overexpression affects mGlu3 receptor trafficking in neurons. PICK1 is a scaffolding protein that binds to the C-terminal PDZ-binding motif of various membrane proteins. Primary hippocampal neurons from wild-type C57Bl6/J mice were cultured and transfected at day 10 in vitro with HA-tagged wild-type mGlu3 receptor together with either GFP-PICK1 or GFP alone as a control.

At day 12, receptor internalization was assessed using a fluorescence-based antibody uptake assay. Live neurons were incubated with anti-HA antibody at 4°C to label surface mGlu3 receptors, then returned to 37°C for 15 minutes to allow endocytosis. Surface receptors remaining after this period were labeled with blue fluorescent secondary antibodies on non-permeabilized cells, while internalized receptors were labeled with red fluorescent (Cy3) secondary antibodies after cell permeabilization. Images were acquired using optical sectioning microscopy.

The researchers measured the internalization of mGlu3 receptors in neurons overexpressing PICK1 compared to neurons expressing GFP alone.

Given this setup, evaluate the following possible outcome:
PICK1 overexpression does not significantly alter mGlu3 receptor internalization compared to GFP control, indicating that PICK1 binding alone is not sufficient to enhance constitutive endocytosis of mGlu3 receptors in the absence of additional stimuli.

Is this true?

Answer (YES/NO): NO